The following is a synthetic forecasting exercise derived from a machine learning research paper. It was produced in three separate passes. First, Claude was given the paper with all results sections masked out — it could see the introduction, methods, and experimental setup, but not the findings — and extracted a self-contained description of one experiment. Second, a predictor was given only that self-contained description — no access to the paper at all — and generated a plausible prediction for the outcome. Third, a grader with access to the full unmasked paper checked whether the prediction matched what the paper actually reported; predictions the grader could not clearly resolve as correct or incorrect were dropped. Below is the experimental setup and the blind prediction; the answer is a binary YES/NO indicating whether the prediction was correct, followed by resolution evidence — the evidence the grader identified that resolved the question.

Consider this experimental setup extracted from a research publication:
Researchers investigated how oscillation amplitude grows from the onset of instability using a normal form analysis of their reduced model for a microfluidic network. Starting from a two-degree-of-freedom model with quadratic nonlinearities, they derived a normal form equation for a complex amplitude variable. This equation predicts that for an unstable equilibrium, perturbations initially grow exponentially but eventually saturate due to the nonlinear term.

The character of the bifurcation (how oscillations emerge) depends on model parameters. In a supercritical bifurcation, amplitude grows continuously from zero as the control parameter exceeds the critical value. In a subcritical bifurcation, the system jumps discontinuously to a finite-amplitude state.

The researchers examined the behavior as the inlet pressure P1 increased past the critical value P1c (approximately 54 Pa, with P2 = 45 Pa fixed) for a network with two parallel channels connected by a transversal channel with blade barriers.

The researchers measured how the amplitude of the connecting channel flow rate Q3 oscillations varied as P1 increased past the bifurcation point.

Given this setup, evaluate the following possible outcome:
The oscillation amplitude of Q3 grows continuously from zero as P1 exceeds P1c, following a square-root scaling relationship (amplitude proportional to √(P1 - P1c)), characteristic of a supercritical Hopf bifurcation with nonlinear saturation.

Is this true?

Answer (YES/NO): YES